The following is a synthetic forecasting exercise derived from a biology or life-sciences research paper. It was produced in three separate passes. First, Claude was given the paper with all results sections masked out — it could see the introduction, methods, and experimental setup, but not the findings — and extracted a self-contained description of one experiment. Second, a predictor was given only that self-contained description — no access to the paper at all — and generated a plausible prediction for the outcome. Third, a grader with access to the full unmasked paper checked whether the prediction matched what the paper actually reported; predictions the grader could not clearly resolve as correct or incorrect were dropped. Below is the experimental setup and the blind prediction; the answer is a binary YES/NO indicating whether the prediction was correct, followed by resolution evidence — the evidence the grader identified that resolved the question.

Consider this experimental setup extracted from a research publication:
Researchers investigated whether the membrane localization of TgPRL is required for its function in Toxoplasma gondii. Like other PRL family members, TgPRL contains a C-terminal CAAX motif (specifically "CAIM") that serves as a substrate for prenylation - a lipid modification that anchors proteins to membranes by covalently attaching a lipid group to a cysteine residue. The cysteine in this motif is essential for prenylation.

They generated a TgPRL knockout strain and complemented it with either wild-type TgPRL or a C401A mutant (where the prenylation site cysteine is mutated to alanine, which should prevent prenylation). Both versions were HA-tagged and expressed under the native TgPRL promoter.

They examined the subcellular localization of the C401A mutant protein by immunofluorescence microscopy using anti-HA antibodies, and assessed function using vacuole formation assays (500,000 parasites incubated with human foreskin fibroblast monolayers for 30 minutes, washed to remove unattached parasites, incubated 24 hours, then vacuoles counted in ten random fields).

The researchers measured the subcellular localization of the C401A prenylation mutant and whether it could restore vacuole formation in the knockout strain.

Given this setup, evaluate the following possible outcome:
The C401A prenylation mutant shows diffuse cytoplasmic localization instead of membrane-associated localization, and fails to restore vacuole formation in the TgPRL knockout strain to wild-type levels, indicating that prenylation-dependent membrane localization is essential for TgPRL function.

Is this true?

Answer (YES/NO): YES